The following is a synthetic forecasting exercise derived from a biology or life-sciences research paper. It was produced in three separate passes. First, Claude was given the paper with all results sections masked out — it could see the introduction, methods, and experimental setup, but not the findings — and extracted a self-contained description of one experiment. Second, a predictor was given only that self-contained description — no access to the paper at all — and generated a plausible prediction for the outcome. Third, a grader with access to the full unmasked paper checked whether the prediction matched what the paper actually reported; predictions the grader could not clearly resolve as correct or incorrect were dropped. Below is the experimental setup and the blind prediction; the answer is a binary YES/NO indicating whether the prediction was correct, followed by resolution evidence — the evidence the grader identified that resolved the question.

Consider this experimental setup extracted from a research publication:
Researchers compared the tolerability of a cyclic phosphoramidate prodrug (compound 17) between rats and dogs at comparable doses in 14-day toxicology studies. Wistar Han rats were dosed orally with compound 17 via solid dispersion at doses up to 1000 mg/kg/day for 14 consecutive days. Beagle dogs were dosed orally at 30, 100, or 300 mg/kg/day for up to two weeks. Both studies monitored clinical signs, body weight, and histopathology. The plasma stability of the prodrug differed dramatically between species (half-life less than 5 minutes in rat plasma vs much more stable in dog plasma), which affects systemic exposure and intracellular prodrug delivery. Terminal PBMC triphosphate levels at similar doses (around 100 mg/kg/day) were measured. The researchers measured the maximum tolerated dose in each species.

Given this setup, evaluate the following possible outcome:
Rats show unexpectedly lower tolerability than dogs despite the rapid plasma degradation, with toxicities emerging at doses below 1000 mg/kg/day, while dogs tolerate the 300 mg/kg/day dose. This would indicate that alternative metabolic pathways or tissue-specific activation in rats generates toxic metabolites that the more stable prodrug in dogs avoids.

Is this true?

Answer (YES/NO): NO